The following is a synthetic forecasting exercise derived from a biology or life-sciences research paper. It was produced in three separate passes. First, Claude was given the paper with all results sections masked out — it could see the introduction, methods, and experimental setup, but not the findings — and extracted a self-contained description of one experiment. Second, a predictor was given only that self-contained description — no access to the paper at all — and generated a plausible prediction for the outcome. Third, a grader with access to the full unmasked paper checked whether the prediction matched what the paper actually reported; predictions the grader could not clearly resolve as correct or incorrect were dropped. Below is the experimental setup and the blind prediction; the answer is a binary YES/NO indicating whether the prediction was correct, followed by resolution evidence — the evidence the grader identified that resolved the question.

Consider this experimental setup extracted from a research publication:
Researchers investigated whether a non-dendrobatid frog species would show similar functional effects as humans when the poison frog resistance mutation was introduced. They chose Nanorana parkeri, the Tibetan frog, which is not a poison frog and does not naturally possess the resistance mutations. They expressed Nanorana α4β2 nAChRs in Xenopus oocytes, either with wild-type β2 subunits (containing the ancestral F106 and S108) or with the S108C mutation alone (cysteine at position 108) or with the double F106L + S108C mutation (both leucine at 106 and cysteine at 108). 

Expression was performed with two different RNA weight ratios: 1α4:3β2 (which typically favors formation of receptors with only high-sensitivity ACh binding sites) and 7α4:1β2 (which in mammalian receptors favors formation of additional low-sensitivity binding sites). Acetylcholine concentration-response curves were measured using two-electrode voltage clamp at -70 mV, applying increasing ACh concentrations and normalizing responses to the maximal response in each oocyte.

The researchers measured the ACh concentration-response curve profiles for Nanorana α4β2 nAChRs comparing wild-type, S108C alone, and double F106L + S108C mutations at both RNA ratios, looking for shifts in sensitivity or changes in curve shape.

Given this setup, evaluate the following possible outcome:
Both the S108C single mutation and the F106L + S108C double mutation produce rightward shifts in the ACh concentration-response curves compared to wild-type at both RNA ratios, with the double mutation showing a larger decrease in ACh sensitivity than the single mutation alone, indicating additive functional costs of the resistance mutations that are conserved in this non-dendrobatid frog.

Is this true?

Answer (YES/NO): NO